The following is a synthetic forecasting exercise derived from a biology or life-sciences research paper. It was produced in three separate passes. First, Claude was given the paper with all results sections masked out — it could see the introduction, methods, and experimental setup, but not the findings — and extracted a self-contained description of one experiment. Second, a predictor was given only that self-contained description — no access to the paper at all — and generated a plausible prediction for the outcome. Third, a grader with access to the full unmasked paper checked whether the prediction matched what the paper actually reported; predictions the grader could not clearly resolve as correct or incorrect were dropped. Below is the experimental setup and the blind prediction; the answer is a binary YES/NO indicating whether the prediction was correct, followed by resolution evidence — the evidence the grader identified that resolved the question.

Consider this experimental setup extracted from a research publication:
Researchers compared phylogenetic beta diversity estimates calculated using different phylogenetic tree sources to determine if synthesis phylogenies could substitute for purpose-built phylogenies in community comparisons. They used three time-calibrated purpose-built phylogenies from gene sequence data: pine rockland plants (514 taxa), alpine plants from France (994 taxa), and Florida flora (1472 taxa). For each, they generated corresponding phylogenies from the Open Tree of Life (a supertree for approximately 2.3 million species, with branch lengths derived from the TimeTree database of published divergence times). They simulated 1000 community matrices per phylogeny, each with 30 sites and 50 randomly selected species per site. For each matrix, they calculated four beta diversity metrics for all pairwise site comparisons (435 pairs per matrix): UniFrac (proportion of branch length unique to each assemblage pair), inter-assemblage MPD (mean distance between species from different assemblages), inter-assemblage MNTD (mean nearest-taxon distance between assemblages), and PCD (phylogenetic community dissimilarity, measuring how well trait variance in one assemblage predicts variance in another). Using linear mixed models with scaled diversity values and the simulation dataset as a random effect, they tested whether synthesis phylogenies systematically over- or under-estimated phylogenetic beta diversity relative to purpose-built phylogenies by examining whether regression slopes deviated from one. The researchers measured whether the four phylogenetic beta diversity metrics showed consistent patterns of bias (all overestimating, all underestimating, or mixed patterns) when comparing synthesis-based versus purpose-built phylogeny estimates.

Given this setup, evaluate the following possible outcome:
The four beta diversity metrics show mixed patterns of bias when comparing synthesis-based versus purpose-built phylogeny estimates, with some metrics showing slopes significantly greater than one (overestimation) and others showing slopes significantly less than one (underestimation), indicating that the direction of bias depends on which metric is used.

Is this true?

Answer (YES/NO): NO